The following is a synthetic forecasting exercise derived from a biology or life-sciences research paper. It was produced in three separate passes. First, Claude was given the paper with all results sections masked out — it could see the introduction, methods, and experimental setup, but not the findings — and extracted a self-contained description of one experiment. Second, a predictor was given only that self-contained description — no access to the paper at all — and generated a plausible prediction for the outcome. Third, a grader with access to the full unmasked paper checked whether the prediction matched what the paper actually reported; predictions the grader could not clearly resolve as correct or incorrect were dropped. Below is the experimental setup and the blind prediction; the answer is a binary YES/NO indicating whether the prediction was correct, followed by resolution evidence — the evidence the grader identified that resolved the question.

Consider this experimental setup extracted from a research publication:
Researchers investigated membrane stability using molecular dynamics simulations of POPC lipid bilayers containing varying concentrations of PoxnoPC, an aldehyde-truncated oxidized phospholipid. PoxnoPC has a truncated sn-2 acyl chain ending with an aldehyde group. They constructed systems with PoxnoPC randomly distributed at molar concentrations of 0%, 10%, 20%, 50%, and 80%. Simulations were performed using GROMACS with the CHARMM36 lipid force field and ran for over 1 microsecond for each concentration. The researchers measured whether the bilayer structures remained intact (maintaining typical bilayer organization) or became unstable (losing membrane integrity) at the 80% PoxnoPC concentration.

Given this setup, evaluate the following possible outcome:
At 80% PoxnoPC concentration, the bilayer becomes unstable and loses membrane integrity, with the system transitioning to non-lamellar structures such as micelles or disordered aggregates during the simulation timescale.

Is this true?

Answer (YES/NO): NO